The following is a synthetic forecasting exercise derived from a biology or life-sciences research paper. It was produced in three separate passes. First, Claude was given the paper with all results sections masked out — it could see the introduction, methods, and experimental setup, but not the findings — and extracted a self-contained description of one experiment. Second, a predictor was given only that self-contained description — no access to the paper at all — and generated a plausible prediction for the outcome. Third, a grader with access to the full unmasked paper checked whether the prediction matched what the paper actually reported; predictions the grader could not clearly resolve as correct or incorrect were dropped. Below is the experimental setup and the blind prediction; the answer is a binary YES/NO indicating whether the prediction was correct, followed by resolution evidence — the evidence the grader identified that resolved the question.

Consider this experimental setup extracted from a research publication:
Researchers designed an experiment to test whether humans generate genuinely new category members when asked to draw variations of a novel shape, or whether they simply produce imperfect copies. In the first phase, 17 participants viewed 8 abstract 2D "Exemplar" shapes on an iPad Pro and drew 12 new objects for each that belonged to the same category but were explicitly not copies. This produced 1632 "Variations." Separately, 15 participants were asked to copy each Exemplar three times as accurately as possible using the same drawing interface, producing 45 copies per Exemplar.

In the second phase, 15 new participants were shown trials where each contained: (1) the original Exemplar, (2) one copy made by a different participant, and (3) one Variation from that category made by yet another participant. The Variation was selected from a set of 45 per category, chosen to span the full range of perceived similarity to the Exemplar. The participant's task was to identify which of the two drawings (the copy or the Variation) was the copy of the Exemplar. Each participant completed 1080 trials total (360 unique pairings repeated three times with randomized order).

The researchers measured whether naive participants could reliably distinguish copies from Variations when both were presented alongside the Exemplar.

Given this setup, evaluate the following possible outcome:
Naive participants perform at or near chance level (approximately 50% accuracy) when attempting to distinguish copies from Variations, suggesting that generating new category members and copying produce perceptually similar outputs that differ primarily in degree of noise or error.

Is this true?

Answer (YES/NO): NO